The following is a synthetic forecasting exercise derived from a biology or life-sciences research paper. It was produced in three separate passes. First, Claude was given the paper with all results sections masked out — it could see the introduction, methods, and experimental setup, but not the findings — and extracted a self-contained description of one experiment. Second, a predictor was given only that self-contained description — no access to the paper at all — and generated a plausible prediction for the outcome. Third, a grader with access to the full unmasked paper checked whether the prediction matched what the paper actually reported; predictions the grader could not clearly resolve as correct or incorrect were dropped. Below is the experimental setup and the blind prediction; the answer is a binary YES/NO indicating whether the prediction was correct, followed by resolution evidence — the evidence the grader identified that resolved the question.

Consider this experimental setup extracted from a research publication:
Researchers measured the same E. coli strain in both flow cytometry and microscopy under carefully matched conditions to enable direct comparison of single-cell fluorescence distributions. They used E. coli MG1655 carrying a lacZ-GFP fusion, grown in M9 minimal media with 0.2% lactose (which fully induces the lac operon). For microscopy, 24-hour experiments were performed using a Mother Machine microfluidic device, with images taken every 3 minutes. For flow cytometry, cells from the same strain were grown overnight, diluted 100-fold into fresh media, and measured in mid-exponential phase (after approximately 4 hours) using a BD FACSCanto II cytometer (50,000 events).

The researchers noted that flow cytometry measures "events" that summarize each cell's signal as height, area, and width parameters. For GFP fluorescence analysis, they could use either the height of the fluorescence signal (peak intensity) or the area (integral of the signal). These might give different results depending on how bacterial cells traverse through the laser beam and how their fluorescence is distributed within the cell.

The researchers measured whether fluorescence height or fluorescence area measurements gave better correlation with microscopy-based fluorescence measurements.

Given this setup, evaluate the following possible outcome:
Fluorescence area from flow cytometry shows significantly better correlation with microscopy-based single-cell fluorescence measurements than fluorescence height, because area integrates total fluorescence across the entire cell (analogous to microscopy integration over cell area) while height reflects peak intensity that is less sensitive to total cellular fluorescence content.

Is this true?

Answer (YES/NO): NO